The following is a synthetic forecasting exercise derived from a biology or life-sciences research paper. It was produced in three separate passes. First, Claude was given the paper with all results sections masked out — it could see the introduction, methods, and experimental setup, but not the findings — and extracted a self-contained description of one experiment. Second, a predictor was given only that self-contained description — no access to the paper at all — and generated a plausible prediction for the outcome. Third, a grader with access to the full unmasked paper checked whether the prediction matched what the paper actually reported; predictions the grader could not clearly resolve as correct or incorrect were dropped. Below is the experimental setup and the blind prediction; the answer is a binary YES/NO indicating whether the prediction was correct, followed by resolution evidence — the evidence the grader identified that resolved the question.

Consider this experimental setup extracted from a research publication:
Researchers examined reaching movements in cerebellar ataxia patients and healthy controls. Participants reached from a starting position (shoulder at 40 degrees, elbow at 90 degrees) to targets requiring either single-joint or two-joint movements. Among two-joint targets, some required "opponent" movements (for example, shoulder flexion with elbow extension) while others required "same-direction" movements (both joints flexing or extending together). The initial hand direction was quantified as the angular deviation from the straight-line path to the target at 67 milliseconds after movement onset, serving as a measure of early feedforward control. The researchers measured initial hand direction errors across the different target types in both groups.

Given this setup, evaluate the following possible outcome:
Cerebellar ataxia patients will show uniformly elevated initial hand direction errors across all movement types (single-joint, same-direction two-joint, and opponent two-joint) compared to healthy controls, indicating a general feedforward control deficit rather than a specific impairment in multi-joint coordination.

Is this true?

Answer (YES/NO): NO